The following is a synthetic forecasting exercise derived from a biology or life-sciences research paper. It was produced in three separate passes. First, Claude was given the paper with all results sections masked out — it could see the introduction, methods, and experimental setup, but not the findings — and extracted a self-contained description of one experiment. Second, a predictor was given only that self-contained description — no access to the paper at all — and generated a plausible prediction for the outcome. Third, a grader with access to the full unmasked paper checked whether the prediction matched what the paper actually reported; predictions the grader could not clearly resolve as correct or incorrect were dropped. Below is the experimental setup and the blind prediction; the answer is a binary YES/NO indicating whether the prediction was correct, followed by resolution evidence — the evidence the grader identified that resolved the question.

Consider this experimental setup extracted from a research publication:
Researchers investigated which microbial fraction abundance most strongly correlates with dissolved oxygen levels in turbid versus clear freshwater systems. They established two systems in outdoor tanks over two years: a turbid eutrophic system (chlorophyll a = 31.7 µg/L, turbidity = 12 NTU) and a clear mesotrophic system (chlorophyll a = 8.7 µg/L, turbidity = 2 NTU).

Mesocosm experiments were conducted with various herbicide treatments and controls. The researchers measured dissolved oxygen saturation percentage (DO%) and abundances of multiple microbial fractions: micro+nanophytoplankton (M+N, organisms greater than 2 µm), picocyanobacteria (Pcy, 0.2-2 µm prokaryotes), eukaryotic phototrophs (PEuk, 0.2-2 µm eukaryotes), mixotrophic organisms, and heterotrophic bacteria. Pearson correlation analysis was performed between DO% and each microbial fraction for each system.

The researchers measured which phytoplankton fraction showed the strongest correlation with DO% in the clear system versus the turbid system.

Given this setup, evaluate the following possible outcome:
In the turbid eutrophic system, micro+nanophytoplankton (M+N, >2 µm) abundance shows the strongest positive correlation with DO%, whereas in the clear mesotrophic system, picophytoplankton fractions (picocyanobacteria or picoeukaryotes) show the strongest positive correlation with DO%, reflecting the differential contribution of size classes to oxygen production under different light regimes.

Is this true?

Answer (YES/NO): NO